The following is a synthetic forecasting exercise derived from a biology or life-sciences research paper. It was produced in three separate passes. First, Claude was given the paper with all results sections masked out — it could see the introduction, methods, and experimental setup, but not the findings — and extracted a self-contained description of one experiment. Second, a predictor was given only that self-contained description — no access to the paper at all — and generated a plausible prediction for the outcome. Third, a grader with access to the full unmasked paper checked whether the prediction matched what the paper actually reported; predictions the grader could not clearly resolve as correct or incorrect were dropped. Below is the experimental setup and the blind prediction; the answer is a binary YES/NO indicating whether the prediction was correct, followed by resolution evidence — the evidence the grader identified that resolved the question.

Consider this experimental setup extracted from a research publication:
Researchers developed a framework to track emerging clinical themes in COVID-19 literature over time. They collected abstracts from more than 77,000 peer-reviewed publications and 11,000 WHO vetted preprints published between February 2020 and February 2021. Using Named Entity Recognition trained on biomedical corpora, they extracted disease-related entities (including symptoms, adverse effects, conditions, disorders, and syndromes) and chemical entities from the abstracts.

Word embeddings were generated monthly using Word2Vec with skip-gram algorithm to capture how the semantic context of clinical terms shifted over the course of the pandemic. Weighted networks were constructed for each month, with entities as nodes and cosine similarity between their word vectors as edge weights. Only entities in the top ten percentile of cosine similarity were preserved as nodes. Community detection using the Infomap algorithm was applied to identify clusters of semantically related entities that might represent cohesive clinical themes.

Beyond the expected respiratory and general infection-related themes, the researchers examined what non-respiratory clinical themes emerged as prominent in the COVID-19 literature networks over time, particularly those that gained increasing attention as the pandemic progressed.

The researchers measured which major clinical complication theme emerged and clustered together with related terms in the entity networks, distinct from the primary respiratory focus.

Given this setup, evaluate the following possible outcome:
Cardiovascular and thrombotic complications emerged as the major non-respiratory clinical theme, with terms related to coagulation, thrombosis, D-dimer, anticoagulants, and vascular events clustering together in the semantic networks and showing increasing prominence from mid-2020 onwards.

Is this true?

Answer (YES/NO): YES